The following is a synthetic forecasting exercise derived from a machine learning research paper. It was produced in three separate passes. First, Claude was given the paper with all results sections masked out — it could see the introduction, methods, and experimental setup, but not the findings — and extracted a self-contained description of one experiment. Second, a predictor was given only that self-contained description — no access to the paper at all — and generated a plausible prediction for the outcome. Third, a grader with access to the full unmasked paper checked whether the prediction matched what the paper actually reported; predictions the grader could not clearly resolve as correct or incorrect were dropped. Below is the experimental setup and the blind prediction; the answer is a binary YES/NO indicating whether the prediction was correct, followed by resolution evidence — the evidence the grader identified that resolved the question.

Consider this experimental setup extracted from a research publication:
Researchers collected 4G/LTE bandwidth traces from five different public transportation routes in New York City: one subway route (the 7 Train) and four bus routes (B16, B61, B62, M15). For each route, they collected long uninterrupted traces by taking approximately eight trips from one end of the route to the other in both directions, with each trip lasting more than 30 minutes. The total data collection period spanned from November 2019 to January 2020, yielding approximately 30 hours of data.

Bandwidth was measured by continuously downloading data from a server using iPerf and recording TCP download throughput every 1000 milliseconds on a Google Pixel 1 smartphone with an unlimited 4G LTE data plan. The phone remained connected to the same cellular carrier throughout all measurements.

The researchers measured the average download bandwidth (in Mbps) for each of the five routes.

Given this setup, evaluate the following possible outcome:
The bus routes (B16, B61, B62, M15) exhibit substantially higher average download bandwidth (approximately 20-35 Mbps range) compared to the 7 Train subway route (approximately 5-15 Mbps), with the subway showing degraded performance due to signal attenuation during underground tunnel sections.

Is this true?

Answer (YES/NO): NO